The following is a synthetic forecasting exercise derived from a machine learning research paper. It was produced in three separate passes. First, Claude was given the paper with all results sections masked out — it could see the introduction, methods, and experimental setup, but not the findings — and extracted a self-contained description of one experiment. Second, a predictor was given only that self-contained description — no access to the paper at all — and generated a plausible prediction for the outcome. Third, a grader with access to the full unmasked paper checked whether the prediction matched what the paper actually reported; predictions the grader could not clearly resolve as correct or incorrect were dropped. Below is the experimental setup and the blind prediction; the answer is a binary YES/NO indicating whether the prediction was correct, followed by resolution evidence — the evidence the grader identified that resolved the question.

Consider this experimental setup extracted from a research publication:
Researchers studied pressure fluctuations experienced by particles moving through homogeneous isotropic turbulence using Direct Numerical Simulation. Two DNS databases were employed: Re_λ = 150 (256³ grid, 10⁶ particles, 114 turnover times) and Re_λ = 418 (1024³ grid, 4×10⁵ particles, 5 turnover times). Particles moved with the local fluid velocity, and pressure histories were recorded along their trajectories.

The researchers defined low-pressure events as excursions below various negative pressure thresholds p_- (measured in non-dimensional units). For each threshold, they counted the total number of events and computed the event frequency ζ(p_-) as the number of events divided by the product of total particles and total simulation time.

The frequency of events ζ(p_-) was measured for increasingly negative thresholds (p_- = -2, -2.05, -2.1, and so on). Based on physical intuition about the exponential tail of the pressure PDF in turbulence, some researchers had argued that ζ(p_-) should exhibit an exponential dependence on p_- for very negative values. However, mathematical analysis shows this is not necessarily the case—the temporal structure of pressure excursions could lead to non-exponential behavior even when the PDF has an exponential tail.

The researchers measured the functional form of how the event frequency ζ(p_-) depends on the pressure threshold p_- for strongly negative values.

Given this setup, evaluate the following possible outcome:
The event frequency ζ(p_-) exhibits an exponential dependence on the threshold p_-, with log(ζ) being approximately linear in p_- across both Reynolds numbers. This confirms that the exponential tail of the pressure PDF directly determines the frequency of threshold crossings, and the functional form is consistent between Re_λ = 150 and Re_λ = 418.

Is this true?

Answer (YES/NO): YES